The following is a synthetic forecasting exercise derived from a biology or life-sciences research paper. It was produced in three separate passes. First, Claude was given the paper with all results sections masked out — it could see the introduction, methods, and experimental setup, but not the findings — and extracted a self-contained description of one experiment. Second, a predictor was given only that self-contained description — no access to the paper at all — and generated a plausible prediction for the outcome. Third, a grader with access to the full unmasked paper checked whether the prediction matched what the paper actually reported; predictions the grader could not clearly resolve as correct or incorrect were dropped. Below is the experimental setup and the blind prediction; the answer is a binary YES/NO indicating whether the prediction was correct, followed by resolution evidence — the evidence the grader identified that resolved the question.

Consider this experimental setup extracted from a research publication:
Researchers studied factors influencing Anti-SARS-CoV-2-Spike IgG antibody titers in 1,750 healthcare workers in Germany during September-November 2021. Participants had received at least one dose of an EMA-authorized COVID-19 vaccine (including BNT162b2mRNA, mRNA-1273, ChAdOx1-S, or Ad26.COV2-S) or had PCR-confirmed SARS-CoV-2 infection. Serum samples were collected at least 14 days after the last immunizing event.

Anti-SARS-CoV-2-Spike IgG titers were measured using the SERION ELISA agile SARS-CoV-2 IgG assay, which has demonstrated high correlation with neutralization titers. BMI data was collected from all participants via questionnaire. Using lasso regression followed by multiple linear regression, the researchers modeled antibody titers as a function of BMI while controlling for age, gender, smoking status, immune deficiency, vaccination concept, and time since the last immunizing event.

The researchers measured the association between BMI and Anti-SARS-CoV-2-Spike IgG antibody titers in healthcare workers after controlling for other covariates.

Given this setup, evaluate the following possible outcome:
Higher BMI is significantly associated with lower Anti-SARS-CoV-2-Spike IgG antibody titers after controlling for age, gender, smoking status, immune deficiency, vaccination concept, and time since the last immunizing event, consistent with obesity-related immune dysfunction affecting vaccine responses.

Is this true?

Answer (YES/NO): NO